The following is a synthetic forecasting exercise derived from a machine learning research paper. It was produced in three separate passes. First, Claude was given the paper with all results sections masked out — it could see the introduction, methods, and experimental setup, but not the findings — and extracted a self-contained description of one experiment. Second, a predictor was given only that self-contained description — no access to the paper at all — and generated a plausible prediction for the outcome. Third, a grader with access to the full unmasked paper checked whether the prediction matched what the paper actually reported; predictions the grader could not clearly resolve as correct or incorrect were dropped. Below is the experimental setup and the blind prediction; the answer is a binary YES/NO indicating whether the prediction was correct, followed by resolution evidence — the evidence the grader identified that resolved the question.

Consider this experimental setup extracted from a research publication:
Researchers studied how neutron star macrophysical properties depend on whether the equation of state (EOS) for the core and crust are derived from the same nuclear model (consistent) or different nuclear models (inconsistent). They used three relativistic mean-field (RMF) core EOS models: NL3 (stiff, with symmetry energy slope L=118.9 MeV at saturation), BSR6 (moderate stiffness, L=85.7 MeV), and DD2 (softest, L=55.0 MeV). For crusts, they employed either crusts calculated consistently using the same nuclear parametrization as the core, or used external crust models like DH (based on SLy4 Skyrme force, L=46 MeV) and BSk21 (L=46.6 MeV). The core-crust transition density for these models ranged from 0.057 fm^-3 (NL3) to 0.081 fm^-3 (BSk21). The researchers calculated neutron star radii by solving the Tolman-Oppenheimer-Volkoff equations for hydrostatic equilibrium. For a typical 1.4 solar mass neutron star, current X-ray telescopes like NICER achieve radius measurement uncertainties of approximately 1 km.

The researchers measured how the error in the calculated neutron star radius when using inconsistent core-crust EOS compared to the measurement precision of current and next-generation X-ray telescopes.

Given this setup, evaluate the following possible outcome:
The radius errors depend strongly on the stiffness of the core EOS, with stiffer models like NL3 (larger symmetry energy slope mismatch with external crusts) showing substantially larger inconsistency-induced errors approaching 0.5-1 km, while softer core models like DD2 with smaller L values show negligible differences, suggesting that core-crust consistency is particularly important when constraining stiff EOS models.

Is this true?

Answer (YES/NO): NO